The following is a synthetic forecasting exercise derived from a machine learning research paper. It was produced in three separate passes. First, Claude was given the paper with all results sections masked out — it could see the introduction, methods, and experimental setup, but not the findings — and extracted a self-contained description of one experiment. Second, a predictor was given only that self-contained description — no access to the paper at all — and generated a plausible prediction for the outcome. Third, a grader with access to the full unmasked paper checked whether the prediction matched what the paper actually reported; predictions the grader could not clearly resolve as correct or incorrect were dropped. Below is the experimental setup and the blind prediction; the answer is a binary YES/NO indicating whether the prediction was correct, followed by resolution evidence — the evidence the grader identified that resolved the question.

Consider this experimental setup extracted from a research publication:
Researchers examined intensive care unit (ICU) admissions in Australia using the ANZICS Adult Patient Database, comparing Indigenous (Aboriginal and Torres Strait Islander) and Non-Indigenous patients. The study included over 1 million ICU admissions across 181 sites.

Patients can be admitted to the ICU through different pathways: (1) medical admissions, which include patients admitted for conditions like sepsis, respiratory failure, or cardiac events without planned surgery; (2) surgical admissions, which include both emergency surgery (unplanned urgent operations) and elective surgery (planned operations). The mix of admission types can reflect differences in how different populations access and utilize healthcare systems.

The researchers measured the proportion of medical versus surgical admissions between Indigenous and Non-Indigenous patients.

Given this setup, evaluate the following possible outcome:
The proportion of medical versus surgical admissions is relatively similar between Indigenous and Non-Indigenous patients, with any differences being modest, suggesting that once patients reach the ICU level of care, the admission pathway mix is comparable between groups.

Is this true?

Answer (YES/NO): NO